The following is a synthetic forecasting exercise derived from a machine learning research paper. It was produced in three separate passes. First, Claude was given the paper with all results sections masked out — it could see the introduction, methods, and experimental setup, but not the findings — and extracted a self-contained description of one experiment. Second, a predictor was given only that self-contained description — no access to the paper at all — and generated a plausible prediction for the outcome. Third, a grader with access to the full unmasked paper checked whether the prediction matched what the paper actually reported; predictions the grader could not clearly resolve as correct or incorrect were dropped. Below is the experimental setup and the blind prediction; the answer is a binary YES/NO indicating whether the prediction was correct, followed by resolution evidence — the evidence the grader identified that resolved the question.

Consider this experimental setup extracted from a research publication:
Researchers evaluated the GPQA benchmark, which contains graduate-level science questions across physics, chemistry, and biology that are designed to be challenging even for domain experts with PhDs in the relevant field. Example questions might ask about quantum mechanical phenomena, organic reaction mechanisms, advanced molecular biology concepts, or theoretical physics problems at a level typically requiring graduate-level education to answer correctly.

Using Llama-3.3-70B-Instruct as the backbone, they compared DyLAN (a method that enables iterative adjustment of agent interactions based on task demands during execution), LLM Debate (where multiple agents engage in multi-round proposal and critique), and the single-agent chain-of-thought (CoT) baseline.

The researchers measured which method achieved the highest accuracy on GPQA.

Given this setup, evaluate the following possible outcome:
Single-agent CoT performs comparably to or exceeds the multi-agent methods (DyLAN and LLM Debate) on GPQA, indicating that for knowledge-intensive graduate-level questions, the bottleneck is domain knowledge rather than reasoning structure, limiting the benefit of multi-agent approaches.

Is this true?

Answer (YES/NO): YES